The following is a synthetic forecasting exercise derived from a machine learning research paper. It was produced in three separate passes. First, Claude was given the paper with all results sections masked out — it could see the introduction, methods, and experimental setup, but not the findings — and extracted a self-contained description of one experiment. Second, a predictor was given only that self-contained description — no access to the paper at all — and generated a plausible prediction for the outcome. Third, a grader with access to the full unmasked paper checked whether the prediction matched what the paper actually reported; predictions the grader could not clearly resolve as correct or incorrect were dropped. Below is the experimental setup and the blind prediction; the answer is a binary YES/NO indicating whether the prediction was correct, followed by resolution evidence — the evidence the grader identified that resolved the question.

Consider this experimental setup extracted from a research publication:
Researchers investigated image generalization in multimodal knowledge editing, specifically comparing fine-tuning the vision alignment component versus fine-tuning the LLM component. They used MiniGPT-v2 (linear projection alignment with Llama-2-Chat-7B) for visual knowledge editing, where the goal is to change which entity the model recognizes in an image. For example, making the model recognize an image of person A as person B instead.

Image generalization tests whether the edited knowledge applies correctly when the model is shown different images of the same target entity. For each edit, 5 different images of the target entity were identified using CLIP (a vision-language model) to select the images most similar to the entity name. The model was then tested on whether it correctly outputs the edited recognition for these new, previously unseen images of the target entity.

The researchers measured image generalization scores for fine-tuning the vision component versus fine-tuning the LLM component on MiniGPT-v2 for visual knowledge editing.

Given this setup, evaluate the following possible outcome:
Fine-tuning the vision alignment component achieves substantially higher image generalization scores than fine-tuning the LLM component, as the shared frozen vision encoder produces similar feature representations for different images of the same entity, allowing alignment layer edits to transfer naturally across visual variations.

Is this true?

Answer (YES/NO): NO